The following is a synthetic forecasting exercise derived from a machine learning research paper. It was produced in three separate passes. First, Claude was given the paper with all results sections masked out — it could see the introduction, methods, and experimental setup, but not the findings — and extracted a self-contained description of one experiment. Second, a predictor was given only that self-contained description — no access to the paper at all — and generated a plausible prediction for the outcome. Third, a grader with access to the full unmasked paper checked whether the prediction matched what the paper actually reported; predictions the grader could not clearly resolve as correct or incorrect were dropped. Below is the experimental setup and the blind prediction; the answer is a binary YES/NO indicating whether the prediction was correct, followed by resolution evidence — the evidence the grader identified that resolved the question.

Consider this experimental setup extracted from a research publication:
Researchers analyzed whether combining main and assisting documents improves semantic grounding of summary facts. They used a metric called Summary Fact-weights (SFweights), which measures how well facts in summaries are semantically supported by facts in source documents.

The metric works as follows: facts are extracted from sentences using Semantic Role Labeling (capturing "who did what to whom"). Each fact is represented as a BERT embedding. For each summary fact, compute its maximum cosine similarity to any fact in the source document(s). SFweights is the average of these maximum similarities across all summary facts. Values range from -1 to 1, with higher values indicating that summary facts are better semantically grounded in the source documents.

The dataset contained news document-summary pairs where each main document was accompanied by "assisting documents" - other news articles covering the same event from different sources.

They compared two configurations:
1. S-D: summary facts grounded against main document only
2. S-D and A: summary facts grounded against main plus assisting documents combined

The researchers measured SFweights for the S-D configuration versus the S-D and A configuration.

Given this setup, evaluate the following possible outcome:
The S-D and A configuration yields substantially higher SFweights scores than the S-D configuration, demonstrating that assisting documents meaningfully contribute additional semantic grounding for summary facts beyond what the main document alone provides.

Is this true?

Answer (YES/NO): NO